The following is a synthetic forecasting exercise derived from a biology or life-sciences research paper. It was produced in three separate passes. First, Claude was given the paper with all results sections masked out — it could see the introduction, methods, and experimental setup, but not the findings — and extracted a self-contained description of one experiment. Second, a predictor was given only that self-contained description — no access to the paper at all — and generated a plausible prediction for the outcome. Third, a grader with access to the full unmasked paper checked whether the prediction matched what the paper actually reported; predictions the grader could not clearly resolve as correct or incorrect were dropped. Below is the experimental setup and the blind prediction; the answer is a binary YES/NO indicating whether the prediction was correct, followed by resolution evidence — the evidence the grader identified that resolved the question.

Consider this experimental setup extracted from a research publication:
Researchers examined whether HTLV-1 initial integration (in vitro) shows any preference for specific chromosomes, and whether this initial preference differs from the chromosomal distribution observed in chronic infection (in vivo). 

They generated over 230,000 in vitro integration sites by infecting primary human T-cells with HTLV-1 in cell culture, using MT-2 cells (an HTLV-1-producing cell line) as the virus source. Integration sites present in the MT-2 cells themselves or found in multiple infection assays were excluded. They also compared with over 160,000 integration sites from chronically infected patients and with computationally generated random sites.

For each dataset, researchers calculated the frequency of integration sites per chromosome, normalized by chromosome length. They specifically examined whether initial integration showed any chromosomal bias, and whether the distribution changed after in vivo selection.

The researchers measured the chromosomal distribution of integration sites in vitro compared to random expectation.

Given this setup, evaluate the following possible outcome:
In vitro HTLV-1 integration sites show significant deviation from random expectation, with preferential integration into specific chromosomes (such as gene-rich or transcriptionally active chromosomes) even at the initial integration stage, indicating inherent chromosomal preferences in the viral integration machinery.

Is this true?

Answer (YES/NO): NO